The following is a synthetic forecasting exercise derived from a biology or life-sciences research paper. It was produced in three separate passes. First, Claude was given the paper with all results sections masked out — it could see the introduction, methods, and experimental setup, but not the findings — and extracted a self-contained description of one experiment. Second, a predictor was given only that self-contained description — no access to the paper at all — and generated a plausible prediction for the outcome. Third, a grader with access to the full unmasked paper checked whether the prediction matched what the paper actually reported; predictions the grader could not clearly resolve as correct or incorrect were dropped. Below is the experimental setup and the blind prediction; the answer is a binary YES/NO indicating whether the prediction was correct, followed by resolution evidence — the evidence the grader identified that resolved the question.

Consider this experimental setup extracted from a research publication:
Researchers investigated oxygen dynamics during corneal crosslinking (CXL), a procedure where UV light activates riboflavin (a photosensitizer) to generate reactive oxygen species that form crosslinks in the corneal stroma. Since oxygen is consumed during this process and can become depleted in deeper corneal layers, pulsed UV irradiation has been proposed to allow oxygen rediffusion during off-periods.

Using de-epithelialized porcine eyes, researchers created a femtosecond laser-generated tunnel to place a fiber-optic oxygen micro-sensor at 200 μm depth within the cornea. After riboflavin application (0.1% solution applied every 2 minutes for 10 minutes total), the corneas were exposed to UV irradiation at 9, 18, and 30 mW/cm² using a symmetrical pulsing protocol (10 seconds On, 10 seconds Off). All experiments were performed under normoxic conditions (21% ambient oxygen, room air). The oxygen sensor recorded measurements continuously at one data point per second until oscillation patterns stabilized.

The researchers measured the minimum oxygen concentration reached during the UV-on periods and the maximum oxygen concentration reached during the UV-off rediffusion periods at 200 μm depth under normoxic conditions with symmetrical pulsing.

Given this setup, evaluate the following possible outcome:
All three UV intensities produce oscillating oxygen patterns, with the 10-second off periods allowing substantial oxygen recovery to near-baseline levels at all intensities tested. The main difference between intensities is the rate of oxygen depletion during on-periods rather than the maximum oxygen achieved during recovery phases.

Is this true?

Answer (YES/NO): NO